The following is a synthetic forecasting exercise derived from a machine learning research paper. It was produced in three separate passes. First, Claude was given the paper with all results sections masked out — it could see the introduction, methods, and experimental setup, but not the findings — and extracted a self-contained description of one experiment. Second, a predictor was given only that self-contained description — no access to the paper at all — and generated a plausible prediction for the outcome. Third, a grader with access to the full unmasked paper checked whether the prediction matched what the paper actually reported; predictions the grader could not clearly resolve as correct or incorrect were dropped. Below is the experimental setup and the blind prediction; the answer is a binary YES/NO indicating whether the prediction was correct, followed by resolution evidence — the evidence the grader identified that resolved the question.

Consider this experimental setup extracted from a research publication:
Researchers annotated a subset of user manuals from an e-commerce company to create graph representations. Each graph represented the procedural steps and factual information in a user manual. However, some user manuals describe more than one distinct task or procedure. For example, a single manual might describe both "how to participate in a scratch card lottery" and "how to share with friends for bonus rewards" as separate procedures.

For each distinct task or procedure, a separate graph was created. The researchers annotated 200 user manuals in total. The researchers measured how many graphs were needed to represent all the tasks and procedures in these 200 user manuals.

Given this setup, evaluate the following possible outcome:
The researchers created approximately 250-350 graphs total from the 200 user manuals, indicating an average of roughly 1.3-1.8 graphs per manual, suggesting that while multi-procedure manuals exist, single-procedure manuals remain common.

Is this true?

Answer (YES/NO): YES